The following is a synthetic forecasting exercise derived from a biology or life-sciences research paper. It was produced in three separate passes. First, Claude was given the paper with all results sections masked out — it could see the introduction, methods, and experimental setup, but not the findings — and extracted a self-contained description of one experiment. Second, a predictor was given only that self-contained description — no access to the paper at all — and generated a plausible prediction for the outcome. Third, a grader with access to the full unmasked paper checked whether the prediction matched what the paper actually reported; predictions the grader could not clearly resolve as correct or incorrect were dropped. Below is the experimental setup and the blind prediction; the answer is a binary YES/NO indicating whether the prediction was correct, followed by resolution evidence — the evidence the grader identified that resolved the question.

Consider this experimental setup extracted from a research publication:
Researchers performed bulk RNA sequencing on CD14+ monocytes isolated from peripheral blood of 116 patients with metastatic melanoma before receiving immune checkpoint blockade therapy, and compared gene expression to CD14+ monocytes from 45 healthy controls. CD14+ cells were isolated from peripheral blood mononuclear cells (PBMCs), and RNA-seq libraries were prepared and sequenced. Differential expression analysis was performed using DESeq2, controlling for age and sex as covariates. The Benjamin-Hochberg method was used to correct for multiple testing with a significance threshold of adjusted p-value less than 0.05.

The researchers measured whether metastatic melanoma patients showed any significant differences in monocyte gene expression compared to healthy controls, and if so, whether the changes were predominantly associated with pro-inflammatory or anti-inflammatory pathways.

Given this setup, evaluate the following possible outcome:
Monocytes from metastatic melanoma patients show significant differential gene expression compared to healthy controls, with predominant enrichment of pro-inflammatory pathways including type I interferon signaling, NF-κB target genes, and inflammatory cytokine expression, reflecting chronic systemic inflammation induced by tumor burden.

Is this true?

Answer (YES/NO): NO